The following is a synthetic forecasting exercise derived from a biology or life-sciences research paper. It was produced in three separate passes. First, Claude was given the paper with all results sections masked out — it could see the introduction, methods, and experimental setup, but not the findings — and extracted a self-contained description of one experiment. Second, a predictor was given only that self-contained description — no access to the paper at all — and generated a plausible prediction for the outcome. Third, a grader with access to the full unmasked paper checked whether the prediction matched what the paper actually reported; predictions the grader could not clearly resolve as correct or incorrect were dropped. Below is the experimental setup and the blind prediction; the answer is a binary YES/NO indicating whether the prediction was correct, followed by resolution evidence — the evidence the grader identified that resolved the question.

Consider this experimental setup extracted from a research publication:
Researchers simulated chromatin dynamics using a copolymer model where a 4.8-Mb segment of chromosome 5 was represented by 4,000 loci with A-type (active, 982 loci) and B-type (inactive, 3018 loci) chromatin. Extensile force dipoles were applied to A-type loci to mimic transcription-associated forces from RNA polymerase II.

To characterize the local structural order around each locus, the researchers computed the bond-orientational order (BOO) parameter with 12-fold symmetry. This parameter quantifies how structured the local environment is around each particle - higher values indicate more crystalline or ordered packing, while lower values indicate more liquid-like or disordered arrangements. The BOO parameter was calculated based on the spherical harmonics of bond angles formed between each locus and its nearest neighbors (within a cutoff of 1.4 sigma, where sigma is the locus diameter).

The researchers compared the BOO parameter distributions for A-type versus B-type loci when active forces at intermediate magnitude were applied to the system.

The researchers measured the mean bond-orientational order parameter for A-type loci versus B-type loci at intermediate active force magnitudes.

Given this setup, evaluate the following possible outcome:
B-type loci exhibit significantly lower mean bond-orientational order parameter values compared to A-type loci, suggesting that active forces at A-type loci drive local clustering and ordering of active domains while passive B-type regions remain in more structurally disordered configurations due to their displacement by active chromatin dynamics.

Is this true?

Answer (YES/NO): YES